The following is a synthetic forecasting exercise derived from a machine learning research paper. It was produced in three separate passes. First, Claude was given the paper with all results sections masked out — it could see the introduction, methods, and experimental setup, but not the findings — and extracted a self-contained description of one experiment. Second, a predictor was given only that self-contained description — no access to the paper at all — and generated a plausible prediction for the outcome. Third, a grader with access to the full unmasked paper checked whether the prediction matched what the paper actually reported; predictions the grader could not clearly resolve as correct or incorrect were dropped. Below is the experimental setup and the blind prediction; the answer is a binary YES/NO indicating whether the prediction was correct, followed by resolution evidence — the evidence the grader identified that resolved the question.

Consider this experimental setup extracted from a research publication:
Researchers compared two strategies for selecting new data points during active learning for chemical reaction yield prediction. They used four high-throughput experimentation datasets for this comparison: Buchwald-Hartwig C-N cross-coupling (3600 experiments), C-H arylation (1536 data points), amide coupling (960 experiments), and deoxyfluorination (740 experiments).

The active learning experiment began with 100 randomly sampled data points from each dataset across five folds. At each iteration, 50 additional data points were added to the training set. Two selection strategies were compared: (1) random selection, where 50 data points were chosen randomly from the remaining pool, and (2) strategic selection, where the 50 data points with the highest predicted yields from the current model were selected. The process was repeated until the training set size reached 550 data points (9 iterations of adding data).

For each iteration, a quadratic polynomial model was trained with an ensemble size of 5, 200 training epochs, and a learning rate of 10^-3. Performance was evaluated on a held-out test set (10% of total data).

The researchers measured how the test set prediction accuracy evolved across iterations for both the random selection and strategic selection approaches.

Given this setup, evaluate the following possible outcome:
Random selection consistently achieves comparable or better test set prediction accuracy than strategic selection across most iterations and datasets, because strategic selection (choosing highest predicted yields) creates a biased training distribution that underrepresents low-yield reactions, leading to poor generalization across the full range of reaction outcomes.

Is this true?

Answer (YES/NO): NO